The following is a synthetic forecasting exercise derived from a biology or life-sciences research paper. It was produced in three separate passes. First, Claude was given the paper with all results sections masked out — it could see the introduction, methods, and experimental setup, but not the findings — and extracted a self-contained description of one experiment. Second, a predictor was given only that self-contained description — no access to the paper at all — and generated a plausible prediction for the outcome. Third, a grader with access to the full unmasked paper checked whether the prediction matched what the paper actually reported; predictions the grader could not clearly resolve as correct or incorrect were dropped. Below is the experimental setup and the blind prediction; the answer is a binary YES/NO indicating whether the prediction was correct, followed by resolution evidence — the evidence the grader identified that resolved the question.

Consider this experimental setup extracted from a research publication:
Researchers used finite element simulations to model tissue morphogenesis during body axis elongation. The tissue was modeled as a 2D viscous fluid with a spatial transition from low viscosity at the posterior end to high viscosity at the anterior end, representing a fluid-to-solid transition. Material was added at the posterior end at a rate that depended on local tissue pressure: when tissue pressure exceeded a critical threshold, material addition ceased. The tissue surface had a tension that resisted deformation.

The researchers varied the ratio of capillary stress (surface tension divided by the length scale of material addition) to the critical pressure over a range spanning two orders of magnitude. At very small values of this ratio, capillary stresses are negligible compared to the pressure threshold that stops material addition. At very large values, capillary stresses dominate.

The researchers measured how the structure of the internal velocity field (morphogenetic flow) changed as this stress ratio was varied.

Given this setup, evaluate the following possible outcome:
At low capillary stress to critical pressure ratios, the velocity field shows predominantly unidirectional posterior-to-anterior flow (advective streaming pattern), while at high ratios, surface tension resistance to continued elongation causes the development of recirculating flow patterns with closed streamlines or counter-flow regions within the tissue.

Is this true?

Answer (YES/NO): NO